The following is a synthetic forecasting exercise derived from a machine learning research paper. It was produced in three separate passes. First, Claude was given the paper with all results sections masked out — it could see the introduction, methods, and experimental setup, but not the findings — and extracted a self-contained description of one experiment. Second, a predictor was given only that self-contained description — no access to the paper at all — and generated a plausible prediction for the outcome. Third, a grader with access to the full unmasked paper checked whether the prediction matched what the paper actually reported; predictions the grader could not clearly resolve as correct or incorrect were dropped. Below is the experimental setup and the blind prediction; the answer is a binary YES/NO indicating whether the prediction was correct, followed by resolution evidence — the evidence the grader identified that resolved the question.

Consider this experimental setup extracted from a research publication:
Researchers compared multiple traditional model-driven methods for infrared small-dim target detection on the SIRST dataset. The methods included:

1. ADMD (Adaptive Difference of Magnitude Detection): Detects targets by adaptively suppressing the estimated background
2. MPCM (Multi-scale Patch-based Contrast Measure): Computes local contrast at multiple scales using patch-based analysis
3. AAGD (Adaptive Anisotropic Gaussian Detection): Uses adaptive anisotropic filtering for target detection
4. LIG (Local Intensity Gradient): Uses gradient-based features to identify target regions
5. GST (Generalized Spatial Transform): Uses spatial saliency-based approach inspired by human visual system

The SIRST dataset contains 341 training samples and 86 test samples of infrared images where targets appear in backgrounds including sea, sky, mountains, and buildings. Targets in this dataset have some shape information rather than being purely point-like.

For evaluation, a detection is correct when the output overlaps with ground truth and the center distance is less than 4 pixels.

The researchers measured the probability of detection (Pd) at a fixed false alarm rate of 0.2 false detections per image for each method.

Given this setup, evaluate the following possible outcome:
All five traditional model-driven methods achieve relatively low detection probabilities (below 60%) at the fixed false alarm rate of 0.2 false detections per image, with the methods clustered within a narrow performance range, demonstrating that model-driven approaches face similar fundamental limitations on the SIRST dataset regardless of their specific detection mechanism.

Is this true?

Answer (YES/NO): NO